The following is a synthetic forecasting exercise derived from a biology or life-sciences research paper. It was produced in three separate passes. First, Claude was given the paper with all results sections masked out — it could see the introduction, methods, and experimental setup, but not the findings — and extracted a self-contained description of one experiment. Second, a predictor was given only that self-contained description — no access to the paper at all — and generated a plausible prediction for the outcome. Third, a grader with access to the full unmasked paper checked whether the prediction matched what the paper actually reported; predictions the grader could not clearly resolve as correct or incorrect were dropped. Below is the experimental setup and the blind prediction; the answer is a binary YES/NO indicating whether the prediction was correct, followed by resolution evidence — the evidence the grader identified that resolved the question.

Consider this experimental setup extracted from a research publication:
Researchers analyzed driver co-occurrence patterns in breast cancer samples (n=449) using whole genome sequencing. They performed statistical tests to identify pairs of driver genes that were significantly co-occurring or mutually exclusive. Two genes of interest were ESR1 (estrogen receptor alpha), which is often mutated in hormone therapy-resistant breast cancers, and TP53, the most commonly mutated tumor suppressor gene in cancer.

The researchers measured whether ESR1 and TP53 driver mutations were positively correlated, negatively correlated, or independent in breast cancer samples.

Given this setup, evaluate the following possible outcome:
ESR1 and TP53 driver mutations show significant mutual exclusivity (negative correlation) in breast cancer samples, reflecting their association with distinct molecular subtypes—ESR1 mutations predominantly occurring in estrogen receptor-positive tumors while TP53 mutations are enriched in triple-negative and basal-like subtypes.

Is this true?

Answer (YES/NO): YES